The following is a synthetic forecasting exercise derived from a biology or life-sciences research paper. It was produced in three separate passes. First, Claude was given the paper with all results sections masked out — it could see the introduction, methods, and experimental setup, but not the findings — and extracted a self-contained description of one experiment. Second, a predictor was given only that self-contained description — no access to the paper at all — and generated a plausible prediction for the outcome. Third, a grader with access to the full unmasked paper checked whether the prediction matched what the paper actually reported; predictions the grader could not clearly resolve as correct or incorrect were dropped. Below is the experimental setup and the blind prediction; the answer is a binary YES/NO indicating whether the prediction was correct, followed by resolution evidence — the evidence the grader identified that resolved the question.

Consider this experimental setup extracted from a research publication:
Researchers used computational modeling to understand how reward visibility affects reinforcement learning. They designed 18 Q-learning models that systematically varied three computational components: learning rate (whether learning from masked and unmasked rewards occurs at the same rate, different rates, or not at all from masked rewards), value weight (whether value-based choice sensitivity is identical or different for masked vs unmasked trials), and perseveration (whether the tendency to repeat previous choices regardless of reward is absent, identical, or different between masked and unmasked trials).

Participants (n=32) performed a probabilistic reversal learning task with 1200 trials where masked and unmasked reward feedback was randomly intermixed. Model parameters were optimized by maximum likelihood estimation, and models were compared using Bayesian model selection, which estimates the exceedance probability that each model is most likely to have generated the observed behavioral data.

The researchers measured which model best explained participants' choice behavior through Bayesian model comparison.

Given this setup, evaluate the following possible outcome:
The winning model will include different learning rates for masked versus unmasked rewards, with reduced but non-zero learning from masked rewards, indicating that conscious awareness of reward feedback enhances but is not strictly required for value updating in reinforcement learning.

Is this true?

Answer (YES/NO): YES